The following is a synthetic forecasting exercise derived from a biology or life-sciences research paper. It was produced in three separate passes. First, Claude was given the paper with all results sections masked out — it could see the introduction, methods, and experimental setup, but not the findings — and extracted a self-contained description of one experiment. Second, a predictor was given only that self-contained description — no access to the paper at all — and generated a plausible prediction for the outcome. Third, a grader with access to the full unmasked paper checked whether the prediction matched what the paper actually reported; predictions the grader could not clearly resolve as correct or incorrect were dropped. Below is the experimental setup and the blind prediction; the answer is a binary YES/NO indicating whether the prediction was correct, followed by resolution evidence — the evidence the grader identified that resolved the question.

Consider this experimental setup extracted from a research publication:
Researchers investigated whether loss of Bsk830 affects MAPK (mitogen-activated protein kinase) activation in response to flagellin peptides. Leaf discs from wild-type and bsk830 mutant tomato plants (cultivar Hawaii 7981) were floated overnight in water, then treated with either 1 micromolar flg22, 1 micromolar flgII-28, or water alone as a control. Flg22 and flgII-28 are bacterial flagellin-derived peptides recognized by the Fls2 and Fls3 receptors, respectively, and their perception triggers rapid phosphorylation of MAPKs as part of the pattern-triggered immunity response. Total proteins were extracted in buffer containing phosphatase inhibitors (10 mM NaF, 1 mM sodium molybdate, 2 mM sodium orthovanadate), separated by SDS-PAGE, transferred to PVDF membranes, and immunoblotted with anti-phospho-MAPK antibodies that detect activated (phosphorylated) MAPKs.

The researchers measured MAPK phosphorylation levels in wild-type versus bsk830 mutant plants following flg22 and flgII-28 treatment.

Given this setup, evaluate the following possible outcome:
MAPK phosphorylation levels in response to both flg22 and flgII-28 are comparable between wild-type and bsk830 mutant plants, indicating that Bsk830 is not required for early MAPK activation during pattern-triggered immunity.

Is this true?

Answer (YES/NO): YES